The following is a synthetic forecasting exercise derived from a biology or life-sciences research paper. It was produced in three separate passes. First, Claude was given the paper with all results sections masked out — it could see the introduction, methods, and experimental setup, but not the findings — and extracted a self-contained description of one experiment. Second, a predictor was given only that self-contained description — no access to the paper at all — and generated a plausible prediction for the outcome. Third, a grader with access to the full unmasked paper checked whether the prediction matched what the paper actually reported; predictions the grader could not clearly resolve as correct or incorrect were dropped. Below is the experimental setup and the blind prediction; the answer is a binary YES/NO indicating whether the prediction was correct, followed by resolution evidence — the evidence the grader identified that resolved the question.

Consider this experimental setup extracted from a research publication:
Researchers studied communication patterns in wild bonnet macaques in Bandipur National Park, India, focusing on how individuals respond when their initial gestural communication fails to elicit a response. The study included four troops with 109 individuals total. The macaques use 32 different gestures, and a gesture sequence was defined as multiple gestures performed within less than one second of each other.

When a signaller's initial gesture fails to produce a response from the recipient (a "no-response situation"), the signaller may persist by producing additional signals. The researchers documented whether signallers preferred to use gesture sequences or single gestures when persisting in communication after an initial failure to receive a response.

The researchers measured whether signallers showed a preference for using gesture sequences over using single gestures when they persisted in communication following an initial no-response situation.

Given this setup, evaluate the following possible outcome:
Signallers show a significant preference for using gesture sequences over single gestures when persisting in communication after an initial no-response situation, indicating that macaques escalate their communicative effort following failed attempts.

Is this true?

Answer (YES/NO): NO